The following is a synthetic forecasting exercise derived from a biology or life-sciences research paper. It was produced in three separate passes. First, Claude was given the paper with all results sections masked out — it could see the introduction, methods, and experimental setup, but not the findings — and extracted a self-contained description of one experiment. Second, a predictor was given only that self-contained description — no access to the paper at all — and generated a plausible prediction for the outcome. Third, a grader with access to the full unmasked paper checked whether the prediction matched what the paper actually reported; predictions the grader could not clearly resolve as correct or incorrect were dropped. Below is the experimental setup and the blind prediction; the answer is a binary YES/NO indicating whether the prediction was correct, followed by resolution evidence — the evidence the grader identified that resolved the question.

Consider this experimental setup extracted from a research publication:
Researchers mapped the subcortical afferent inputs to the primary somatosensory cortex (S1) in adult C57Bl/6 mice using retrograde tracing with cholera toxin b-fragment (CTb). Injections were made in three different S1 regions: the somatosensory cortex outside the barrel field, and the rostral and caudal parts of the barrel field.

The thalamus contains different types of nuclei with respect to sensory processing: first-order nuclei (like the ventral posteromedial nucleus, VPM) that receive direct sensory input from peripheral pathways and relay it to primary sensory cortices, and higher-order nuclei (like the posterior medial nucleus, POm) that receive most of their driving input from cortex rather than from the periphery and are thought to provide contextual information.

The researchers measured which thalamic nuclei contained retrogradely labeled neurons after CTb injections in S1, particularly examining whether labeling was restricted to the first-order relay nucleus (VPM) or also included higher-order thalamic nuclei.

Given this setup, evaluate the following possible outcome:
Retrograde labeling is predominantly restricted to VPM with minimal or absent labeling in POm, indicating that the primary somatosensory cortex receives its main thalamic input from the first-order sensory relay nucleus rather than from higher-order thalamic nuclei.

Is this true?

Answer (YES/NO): NO